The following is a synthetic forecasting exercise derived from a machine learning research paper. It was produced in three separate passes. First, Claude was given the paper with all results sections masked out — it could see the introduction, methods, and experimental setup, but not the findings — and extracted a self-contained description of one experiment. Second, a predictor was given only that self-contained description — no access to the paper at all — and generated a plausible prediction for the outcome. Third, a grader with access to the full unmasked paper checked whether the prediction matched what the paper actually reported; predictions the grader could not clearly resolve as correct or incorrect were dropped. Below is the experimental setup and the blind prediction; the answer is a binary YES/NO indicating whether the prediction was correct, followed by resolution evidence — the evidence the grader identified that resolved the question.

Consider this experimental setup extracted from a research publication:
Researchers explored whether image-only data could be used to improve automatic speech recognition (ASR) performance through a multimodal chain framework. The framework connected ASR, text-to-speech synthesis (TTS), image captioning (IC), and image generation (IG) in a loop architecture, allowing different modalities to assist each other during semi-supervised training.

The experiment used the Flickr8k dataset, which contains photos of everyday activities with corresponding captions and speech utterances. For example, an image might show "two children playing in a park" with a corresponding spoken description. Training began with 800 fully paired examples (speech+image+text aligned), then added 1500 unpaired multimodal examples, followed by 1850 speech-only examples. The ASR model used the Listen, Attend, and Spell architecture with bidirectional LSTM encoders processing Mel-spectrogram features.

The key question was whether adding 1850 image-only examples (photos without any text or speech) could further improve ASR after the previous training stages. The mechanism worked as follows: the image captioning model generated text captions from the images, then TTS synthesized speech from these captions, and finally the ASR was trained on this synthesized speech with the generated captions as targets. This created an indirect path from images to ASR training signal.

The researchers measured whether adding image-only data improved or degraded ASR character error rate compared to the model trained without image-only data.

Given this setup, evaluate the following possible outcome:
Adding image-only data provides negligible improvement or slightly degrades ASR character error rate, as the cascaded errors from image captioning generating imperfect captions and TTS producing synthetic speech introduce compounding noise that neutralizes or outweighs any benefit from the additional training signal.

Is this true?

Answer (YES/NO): NO